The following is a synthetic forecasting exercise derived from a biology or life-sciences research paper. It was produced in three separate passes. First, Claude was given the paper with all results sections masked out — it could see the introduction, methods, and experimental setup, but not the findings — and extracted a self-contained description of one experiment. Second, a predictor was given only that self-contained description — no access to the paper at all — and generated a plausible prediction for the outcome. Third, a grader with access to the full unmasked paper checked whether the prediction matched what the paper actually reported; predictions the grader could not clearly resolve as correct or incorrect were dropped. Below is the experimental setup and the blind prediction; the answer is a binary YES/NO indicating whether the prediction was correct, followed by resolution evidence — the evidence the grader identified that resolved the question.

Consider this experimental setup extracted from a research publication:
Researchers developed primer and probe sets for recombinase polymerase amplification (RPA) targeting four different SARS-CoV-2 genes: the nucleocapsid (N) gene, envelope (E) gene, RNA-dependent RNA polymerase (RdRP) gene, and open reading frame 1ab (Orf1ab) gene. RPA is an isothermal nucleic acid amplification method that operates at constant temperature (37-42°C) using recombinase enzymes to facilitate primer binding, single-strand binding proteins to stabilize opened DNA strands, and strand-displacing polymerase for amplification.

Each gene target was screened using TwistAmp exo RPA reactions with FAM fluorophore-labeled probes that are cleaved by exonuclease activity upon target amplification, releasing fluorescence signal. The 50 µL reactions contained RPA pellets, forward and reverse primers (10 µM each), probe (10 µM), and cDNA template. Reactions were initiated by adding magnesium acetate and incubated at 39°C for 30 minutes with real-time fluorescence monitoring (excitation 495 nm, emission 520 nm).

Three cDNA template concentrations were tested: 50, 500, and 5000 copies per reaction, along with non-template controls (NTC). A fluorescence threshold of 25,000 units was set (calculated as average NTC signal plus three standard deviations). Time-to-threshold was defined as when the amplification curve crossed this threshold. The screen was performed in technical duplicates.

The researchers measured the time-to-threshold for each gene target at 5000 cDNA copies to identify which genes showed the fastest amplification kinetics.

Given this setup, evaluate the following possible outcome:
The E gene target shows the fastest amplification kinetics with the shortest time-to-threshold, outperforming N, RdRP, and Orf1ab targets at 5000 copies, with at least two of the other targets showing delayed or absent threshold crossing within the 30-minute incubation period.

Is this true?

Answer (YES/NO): NO